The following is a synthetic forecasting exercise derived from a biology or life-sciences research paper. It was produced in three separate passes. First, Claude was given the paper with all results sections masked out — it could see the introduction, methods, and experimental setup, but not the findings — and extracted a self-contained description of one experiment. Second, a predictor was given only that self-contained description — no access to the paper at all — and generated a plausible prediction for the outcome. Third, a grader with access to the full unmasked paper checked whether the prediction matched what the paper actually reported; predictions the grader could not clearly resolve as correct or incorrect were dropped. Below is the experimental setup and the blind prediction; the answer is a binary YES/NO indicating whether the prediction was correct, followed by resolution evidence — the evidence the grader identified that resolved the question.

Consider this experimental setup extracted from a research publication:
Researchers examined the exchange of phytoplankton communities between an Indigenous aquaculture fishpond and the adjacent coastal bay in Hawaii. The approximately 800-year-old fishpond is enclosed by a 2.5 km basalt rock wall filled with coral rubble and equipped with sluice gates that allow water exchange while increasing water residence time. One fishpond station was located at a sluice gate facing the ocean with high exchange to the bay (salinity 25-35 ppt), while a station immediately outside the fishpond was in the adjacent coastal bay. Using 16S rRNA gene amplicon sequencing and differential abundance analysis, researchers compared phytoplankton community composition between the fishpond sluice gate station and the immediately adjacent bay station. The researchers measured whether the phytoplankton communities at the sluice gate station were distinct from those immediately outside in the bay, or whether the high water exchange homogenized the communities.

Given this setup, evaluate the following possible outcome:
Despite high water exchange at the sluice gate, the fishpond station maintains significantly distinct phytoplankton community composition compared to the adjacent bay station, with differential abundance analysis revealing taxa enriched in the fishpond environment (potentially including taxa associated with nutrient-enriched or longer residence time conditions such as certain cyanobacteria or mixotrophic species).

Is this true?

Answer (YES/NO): NO